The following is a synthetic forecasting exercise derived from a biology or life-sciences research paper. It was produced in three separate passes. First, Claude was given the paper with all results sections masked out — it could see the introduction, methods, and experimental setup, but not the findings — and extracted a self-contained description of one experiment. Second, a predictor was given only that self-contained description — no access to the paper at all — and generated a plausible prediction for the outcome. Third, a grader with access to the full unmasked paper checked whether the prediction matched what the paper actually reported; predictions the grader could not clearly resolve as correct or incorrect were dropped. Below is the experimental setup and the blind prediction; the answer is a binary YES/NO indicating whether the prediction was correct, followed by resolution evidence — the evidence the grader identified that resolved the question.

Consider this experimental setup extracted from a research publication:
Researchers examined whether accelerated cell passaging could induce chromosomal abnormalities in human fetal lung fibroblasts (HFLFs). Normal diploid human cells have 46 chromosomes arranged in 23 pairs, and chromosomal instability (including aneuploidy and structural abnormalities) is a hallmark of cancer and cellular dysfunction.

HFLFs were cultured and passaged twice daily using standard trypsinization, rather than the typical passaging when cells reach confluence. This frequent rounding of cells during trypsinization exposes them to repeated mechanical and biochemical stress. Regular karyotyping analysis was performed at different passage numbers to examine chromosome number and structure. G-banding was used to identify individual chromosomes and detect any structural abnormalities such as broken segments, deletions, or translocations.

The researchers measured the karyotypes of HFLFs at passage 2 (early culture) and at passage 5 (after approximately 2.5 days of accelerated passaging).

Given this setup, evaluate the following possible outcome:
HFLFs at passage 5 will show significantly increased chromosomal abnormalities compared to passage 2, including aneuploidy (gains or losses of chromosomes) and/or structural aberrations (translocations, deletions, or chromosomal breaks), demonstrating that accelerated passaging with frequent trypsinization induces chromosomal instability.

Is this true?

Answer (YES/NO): YES